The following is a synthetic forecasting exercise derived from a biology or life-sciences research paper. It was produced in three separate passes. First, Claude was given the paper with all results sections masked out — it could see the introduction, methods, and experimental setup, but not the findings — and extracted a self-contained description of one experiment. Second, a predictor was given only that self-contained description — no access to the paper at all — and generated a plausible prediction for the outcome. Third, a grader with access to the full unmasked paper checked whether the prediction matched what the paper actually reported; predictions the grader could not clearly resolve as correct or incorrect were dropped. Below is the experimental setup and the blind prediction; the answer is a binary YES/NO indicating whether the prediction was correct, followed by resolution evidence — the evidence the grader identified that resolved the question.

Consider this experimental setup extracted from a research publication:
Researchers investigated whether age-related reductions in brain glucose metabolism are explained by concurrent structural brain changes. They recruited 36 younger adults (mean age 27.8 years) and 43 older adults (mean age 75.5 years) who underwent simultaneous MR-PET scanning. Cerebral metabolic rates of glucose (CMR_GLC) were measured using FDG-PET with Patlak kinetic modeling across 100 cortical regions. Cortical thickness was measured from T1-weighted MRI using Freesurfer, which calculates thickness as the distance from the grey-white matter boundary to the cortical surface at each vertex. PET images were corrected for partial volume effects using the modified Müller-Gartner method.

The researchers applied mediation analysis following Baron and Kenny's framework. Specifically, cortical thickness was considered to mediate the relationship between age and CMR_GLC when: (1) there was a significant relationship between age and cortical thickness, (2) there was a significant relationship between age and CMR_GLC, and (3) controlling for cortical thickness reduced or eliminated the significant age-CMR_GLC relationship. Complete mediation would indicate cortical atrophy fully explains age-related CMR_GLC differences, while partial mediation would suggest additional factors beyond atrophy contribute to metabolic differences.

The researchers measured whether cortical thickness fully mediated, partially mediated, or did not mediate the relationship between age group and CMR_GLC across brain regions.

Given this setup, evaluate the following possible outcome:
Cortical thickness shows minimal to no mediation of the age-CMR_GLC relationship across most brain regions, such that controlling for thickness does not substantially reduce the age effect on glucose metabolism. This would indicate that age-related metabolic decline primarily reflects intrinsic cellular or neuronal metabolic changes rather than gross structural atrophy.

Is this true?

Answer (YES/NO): NO